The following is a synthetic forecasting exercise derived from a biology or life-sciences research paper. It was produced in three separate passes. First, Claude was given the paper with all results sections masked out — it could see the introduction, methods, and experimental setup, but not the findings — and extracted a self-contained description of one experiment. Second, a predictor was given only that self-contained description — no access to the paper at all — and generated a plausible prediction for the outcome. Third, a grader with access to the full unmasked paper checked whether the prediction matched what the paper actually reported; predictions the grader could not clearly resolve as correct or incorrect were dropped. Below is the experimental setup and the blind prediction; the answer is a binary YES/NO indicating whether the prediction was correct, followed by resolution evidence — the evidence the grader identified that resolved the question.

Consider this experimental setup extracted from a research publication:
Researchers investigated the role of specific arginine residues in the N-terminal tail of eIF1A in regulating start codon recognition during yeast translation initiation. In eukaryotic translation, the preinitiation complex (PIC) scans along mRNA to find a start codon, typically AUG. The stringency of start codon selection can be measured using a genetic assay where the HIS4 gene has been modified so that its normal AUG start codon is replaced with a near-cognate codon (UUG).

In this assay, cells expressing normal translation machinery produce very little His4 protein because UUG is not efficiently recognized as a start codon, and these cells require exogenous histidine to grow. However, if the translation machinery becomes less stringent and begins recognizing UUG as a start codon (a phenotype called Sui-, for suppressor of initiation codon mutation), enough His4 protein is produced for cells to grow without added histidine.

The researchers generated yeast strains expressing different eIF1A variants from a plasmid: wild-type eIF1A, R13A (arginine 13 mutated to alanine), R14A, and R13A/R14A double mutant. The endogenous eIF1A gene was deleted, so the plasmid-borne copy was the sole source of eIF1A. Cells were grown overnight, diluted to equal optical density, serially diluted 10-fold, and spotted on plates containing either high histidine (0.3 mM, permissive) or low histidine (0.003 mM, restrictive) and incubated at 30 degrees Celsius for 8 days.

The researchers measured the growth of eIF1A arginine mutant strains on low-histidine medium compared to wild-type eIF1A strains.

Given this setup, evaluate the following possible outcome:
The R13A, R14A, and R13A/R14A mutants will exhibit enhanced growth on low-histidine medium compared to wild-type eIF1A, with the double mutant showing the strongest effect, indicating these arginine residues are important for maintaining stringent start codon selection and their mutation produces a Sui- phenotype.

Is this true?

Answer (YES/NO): NO